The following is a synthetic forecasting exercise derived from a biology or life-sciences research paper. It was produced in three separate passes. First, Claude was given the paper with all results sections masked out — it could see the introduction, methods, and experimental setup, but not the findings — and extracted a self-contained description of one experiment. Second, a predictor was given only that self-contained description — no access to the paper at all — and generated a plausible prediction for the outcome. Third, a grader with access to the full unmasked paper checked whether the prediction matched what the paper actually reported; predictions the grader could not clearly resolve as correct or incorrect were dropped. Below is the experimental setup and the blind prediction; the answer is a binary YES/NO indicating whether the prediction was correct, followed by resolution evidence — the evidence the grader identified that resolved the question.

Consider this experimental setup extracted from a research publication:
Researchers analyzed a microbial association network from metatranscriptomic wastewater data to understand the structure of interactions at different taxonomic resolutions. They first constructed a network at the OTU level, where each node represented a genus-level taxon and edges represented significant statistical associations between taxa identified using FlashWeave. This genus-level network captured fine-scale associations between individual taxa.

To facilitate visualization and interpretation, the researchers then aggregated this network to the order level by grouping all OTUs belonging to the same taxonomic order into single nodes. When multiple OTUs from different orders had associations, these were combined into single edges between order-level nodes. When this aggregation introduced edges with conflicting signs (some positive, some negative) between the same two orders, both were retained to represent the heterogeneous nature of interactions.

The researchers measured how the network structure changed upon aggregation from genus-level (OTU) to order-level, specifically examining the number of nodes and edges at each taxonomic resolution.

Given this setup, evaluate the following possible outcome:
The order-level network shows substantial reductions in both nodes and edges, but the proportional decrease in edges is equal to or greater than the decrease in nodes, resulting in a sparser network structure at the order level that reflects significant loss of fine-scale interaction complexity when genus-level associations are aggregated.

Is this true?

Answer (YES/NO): NO